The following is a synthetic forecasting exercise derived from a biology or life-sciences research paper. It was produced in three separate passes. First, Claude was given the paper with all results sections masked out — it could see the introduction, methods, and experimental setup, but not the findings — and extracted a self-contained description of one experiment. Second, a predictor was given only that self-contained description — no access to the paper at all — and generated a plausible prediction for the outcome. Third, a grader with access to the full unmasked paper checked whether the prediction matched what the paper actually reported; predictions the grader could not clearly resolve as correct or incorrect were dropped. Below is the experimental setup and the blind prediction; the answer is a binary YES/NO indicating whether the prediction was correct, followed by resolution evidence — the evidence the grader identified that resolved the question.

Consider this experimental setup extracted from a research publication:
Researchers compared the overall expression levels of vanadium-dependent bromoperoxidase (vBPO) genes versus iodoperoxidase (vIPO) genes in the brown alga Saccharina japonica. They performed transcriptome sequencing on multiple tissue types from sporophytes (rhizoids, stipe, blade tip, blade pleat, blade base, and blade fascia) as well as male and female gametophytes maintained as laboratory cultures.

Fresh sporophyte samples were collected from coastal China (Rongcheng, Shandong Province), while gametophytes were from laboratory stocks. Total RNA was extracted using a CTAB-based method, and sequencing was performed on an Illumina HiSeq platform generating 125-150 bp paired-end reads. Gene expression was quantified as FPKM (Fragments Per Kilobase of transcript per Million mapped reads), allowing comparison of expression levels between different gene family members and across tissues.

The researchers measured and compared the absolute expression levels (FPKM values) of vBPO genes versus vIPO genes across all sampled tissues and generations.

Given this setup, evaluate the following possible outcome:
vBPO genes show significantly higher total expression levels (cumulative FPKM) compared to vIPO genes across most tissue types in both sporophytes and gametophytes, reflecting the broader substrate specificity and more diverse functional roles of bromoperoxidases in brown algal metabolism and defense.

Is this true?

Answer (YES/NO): NO